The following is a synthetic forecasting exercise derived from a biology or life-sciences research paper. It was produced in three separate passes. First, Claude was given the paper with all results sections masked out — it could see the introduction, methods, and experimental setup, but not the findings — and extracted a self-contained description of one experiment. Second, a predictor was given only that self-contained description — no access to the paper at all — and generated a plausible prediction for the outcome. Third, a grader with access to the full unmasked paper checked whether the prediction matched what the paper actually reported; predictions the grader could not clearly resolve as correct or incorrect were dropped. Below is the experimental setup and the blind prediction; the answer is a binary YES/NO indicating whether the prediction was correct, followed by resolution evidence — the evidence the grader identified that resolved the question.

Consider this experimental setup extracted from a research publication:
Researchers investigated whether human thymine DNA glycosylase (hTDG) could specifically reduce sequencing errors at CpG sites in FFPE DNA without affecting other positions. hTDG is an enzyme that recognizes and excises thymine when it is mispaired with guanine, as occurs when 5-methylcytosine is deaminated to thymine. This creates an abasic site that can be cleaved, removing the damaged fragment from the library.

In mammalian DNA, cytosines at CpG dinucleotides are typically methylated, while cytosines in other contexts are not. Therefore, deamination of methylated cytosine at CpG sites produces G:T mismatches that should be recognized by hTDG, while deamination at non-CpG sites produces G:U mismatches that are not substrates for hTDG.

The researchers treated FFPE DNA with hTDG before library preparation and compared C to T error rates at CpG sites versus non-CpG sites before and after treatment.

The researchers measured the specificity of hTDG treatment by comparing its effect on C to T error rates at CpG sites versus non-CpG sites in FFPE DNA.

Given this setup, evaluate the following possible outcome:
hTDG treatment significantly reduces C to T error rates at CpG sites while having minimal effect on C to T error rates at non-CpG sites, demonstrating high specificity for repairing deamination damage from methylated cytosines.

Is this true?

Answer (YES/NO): YES